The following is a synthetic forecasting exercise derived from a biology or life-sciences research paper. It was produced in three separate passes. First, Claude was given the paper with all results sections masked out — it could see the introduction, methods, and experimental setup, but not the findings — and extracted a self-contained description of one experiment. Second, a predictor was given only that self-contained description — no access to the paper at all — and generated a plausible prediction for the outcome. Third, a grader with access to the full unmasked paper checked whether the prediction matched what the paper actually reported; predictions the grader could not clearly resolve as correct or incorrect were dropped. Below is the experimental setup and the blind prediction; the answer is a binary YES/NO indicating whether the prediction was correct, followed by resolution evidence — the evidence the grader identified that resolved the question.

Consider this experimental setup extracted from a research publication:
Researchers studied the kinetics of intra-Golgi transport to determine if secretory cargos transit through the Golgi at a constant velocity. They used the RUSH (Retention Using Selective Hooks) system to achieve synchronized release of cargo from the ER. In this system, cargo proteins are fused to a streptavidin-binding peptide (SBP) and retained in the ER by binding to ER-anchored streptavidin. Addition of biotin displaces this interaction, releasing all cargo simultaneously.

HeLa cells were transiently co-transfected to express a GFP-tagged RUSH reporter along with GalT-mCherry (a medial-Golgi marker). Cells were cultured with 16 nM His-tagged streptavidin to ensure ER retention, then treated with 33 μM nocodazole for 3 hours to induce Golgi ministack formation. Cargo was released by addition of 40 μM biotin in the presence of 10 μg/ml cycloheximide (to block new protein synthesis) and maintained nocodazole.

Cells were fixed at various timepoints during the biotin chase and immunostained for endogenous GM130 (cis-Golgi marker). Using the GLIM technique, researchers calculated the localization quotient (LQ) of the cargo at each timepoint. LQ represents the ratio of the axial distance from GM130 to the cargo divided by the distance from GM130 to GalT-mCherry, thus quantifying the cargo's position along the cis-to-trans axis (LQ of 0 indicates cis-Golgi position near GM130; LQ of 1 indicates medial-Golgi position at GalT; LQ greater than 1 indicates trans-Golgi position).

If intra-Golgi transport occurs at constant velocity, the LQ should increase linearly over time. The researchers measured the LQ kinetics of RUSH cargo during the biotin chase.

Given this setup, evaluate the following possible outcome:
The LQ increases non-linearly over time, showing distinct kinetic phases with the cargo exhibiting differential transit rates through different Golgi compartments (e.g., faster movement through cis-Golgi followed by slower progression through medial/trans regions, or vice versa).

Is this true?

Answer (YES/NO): YES